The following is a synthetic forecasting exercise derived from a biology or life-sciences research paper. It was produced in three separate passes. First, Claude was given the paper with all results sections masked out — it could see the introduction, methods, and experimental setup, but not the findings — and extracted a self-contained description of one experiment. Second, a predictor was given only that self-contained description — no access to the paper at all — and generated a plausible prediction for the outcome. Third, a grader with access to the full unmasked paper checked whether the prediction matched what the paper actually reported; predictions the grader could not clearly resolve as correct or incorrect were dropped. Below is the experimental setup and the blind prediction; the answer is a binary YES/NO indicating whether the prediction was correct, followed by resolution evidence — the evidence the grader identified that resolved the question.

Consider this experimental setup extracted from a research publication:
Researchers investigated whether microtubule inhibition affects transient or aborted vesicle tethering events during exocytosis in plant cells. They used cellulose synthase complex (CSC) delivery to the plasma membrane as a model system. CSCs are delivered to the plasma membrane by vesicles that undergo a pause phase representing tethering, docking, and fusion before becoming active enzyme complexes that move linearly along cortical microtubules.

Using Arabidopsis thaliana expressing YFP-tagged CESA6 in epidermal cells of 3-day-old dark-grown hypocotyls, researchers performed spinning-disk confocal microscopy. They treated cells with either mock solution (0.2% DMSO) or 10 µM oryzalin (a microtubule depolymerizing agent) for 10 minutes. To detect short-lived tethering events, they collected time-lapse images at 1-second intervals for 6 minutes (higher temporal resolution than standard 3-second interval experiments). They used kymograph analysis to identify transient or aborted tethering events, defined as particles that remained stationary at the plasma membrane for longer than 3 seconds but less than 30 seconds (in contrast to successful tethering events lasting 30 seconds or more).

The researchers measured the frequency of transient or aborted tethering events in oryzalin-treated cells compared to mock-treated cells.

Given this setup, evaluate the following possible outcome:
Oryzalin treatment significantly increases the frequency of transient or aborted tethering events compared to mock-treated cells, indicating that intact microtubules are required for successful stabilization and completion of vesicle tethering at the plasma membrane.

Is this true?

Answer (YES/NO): NO